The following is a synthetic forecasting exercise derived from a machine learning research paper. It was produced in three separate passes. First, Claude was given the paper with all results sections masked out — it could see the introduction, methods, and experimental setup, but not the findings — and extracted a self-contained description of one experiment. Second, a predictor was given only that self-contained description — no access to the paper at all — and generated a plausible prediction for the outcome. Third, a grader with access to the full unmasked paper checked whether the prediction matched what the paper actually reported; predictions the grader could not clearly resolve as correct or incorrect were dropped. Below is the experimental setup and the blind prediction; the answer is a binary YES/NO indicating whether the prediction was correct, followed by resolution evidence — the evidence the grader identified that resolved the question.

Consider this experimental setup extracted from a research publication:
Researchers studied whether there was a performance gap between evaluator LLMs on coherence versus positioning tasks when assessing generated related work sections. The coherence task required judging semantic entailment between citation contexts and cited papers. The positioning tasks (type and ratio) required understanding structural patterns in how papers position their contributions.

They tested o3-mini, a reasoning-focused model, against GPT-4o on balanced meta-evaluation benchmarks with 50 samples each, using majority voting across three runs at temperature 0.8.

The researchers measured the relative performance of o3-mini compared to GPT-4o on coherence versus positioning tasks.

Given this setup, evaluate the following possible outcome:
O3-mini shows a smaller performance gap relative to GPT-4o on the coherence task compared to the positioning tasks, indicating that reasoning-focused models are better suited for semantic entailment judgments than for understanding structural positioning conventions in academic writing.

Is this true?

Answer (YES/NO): NO